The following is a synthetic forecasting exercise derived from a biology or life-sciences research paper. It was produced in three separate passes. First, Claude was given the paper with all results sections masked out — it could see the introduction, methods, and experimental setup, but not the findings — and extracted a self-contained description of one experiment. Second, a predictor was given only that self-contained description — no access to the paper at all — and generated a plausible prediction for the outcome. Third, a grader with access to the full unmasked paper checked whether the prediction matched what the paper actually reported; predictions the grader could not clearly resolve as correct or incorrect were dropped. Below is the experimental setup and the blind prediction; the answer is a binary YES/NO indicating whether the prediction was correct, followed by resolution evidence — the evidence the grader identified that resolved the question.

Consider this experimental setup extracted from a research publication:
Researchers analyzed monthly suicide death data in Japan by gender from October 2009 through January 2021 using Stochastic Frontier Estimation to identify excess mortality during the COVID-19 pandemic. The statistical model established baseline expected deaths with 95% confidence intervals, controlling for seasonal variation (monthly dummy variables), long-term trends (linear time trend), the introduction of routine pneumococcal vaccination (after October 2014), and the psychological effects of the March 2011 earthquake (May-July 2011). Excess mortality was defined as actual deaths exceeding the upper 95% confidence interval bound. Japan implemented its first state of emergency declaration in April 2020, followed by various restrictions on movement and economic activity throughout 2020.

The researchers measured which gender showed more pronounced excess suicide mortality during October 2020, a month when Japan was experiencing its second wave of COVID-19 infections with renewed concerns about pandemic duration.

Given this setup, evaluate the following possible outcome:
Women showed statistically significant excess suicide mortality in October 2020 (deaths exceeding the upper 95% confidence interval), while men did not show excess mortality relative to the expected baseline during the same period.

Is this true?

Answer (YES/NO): NO